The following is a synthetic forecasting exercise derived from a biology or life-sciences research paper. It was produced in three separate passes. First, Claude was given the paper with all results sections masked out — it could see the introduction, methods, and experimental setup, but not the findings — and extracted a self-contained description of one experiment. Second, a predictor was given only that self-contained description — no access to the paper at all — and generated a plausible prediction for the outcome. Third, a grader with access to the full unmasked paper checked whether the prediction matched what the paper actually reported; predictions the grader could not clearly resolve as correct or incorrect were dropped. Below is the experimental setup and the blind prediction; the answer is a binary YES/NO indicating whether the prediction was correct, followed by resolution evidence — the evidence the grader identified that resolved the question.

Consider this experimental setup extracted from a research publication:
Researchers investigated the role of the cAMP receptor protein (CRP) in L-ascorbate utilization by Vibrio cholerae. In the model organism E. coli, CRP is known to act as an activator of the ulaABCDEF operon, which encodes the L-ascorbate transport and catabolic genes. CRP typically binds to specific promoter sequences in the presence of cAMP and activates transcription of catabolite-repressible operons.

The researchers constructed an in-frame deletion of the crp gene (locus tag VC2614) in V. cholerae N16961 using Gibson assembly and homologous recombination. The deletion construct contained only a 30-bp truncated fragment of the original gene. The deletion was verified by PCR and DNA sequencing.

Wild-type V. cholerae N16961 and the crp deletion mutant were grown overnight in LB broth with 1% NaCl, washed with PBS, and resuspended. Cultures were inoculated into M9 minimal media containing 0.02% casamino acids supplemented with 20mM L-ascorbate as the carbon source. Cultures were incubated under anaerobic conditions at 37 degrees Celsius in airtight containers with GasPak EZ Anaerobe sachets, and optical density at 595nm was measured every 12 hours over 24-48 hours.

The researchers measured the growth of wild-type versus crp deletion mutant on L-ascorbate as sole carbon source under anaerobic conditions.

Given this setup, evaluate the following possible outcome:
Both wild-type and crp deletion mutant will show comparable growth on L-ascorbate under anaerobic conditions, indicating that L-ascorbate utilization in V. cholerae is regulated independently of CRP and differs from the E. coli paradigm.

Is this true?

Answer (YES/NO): NO